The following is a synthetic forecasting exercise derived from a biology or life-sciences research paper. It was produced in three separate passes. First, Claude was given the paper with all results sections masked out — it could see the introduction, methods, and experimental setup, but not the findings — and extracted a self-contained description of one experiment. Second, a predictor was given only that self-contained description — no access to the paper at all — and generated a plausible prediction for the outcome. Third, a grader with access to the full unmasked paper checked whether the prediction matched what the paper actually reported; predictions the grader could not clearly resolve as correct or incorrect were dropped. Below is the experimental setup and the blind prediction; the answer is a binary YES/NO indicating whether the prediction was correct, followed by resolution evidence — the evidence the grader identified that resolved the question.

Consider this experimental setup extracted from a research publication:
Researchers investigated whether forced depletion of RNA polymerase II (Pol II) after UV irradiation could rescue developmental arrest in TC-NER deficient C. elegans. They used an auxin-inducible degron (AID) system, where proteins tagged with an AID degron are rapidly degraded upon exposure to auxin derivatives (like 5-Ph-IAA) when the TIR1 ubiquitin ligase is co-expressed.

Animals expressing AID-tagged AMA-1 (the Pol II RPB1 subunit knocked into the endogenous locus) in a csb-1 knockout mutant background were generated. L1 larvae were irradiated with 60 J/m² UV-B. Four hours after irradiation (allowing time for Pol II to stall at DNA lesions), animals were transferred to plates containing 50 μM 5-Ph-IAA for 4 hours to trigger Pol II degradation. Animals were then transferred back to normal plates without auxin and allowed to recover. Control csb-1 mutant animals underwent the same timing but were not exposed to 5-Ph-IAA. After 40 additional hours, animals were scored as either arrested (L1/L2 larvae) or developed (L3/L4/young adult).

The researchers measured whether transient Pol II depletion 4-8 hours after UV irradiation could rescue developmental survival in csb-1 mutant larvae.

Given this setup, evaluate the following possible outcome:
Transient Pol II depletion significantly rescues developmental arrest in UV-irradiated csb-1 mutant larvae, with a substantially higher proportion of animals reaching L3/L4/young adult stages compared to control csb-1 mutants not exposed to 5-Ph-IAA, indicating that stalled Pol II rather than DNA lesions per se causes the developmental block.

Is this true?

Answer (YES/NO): YES